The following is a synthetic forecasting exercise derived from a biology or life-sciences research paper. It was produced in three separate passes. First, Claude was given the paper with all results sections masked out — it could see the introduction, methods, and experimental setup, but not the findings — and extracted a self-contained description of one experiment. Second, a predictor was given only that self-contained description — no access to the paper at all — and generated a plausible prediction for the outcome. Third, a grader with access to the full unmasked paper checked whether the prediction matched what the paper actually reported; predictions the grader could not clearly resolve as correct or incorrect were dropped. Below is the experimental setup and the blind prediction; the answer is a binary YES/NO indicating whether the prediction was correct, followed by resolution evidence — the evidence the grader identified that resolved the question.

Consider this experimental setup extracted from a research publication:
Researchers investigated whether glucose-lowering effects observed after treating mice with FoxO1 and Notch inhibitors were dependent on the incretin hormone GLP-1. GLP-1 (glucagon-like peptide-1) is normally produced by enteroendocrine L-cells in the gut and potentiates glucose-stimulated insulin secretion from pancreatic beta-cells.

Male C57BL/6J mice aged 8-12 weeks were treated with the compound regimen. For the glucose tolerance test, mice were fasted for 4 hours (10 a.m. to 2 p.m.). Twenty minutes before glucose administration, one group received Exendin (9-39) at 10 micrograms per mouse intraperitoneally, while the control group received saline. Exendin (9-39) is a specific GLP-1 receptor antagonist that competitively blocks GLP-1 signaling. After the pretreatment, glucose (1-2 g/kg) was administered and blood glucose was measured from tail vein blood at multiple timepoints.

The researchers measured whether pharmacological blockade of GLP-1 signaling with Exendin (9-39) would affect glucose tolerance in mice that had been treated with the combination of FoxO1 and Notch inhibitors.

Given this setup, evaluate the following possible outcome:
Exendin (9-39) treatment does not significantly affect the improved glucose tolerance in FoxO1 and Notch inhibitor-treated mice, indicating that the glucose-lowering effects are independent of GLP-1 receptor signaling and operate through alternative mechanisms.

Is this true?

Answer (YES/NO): YES